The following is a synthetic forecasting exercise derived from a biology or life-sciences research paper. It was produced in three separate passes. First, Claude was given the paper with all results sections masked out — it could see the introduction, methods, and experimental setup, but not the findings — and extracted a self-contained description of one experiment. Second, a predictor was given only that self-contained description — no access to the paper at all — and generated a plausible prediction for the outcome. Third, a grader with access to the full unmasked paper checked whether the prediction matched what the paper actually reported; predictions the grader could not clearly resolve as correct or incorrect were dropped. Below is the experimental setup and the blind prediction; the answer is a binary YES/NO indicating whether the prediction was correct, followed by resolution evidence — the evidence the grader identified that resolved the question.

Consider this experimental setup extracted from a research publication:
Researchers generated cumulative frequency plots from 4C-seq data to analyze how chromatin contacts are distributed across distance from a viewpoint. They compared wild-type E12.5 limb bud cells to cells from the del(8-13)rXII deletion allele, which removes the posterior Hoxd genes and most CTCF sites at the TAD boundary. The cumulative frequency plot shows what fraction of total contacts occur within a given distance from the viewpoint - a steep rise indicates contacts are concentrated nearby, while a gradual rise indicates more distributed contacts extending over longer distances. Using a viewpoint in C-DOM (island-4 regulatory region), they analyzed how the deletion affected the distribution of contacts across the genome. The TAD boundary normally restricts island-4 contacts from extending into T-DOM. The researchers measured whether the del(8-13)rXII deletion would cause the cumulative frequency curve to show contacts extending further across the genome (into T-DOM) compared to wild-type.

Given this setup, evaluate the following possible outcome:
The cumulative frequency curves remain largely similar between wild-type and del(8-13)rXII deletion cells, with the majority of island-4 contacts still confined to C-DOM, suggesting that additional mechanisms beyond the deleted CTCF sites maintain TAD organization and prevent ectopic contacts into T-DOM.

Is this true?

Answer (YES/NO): NO